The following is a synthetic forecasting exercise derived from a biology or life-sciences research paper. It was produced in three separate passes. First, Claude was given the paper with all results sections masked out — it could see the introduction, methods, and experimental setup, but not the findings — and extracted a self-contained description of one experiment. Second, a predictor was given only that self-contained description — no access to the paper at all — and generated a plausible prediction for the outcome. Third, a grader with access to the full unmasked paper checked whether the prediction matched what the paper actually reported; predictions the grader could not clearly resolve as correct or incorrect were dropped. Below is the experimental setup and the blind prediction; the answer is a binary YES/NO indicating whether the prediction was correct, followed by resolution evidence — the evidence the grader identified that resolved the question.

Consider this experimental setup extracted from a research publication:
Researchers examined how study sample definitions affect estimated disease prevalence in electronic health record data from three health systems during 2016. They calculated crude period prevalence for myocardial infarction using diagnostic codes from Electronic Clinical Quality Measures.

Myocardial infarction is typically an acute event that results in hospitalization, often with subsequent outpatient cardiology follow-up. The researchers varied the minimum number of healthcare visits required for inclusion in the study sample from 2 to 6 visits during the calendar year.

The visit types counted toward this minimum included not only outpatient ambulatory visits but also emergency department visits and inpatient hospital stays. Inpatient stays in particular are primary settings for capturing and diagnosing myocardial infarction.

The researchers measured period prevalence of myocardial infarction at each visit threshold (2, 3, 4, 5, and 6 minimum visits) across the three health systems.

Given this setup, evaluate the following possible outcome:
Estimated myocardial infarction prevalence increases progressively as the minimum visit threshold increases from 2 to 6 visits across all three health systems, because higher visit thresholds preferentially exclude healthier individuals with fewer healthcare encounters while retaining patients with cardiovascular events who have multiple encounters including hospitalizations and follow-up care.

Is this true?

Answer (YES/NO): YES